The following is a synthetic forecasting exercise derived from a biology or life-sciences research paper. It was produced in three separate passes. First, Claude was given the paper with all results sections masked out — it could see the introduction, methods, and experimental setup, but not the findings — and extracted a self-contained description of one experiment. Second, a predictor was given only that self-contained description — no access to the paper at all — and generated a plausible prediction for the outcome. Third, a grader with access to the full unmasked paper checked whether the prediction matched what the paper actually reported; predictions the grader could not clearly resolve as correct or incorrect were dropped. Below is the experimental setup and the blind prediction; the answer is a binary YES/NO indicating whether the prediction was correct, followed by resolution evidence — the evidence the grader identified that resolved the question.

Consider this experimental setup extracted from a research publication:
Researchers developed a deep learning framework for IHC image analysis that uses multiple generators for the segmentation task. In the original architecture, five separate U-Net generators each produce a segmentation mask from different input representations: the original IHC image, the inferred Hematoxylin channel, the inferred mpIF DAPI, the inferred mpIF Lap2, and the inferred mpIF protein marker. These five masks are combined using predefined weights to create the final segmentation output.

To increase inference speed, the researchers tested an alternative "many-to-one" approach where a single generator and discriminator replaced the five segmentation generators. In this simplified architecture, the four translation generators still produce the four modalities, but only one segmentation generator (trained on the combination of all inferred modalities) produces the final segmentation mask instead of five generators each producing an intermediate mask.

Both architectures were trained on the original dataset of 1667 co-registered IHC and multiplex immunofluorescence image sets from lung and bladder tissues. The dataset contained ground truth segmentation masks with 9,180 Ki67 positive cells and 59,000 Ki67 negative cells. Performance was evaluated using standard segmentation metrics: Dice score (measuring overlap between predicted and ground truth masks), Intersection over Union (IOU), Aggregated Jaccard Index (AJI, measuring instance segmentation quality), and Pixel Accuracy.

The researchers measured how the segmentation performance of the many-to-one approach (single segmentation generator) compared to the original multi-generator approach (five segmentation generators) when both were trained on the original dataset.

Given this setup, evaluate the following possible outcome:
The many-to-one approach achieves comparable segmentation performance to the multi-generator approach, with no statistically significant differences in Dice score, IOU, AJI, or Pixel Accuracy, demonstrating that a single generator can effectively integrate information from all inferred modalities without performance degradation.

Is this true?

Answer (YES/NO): NO